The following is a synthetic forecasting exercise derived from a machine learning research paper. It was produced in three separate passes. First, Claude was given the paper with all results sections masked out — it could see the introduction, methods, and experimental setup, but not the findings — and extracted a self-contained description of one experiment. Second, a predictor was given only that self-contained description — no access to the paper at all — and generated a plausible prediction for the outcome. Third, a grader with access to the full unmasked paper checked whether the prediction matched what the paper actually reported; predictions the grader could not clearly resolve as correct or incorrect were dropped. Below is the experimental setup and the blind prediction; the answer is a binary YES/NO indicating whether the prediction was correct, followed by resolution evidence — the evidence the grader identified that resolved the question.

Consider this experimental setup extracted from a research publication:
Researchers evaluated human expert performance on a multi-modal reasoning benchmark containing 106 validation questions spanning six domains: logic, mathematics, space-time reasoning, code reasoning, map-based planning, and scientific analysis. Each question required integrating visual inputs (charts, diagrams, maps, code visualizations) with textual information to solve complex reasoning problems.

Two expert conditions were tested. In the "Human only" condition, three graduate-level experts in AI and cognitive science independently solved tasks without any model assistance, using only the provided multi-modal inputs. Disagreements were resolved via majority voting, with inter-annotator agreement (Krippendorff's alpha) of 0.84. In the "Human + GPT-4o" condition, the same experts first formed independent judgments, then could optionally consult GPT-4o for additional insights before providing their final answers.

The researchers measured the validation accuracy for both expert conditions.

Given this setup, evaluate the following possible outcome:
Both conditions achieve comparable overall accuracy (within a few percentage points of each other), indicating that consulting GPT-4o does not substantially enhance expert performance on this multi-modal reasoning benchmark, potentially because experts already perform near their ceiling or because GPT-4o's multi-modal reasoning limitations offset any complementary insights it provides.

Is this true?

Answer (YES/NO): NO